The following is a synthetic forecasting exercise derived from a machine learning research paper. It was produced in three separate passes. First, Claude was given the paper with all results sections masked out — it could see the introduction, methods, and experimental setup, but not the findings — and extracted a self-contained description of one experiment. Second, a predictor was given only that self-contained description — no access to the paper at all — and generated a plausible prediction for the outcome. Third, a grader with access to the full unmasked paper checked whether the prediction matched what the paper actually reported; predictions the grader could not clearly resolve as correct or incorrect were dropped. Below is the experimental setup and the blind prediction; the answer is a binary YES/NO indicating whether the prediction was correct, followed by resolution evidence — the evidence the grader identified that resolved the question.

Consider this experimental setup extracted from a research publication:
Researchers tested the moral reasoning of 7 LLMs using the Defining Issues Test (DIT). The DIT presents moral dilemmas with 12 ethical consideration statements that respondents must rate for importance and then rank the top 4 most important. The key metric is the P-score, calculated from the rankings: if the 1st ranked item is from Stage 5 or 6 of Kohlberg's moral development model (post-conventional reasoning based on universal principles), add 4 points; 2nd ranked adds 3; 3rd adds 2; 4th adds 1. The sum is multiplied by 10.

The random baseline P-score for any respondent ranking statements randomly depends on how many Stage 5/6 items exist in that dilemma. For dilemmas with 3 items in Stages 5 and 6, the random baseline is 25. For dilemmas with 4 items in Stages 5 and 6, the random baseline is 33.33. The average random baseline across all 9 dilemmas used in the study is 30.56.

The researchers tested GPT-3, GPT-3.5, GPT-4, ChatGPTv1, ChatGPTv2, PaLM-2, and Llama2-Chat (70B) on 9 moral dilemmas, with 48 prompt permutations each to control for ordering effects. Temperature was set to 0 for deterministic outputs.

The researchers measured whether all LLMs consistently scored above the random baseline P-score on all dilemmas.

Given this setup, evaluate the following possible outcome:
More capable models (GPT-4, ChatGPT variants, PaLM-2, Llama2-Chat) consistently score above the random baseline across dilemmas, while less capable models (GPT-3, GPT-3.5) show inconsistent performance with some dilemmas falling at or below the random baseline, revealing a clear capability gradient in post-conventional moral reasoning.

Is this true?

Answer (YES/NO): NO